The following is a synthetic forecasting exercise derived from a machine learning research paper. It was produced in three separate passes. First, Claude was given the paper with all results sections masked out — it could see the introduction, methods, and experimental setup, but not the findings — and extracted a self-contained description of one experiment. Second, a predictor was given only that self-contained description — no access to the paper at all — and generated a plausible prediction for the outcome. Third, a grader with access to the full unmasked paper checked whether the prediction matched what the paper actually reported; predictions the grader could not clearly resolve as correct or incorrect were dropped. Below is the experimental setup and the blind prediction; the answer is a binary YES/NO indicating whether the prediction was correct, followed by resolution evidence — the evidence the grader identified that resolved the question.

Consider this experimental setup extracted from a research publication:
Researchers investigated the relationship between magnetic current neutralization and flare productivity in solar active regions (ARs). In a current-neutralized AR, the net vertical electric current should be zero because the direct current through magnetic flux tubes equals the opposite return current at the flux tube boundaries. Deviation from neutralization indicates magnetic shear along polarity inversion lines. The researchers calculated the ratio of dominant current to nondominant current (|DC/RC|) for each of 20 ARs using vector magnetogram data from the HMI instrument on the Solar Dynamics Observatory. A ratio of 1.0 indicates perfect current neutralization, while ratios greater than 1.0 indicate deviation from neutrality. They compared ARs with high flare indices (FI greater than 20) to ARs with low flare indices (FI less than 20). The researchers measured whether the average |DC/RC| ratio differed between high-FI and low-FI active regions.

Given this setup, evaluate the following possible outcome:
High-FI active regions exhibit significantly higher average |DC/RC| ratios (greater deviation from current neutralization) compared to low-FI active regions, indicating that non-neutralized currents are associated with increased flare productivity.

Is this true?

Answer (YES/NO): YES